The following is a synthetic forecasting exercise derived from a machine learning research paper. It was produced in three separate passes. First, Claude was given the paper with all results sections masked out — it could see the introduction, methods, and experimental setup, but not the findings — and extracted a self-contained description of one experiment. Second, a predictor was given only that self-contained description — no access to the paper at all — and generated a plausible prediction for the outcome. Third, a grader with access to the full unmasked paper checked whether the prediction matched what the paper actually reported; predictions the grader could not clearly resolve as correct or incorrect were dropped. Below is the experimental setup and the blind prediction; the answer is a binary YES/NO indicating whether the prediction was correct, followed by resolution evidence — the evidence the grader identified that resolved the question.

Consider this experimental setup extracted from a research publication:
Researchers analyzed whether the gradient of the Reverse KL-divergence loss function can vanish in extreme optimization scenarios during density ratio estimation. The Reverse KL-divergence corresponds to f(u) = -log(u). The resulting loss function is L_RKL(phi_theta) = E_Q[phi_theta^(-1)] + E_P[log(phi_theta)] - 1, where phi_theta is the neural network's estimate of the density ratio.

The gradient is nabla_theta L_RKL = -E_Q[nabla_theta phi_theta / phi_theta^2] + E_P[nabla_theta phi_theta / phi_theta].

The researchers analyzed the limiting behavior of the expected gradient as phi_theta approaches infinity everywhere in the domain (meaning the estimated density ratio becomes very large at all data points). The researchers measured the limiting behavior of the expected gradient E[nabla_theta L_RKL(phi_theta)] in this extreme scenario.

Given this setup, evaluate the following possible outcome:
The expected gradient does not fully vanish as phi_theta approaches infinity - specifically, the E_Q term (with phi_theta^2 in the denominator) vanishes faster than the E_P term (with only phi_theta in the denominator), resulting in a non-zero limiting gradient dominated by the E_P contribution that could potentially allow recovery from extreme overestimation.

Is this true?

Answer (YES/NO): NO